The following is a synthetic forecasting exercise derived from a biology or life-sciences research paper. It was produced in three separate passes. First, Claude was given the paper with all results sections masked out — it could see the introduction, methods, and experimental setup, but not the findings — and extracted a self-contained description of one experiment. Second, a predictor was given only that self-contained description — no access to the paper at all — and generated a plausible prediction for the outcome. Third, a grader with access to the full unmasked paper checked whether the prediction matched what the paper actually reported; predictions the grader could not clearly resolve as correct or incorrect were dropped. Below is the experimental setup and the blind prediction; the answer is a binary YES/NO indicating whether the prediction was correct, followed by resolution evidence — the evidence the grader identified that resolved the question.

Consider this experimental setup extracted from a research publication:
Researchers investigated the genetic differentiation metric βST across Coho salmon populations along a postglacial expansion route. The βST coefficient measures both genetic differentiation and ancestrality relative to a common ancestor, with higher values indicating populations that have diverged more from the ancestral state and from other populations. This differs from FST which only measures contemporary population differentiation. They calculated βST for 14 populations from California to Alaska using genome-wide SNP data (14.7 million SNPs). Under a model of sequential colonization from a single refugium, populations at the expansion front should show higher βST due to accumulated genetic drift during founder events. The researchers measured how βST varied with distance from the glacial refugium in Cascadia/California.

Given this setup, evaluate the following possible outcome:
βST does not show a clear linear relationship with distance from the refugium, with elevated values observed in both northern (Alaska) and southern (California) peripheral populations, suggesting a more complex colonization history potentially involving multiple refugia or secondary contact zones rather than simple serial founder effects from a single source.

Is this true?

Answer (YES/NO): NO